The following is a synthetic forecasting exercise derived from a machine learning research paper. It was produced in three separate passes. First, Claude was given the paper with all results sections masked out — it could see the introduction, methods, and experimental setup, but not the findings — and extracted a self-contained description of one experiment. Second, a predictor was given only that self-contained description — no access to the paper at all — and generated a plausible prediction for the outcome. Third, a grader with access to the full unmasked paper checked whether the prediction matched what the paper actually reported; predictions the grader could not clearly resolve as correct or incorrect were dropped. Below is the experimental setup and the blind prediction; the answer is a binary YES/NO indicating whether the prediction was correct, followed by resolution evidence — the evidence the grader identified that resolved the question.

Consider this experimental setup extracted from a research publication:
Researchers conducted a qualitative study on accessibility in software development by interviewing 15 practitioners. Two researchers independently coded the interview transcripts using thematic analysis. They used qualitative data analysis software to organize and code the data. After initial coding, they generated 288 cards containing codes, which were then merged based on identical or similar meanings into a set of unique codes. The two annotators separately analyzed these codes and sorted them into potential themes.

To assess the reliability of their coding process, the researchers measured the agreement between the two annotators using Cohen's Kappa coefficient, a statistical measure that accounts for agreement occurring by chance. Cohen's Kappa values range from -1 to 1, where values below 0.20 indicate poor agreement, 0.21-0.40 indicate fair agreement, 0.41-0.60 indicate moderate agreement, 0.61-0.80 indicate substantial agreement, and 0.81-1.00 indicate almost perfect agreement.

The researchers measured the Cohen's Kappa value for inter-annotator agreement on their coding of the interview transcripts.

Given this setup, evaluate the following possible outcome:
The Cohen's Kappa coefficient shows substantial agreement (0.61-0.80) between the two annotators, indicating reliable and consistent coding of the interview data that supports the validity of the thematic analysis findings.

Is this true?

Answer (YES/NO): YES